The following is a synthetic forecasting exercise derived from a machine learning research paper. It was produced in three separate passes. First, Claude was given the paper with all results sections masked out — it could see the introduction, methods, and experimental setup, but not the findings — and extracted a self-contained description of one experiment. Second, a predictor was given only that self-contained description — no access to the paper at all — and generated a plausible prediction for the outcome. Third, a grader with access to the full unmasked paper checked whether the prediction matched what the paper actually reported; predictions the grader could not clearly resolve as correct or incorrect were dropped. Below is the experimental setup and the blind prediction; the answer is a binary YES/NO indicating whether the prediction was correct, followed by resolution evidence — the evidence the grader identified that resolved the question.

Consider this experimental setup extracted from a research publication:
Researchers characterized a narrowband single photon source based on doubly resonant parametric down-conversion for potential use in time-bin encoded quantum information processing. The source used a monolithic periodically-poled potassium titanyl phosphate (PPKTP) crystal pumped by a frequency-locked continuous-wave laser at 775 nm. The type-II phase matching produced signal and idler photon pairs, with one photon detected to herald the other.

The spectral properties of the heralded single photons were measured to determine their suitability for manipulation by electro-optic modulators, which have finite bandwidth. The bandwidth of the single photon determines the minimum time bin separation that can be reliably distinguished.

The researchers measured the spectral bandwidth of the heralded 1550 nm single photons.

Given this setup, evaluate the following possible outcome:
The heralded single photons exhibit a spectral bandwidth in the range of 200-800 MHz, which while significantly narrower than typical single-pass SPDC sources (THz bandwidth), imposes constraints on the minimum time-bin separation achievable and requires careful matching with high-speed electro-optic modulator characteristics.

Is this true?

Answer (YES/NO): NO